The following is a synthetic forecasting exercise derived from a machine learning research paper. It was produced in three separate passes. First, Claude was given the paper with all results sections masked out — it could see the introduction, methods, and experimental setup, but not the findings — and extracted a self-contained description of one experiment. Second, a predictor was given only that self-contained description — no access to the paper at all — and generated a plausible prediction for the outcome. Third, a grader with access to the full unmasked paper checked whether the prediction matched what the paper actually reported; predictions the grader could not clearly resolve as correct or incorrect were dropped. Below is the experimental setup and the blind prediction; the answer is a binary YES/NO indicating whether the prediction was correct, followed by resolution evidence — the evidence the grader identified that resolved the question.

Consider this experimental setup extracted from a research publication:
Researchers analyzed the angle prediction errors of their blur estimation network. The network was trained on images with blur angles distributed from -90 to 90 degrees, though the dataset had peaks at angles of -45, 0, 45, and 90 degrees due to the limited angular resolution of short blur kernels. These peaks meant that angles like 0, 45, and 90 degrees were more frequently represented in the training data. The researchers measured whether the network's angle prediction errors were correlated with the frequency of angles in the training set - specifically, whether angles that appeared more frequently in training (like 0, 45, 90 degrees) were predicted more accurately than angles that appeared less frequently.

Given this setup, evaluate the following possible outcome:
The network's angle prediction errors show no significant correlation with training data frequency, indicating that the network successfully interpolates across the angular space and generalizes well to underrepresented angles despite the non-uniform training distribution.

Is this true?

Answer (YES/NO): NO